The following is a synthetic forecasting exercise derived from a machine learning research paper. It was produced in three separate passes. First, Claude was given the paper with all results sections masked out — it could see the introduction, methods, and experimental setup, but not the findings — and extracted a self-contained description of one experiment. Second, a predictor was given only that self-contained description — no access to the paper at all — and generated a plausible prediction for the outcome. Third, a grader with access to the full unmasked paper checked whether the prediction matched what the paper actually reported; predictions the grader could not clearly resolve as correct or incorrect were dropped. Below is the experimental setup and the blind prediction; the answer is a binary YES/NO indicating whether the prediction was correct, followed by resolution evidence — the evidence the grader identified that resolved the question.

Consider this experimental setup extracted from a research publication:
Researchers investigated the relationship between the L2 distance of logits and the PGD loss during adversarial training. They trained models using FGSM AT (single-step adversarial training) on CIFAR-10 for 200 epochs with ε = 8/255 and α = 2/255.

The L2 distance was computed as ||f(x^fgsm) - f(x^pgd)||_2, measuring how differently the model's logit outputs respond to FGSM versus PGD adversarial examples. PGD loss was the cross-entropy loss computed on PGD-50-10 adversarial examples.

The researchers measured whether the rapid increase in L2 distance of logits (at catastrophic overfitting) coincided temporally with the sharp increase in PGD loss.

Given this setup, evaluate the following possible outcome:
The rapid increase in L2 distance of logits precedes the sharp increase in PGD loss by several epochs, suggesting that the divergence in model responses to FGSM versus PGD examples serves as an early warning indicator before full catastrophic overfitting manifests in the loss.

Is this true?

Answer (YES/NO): NO